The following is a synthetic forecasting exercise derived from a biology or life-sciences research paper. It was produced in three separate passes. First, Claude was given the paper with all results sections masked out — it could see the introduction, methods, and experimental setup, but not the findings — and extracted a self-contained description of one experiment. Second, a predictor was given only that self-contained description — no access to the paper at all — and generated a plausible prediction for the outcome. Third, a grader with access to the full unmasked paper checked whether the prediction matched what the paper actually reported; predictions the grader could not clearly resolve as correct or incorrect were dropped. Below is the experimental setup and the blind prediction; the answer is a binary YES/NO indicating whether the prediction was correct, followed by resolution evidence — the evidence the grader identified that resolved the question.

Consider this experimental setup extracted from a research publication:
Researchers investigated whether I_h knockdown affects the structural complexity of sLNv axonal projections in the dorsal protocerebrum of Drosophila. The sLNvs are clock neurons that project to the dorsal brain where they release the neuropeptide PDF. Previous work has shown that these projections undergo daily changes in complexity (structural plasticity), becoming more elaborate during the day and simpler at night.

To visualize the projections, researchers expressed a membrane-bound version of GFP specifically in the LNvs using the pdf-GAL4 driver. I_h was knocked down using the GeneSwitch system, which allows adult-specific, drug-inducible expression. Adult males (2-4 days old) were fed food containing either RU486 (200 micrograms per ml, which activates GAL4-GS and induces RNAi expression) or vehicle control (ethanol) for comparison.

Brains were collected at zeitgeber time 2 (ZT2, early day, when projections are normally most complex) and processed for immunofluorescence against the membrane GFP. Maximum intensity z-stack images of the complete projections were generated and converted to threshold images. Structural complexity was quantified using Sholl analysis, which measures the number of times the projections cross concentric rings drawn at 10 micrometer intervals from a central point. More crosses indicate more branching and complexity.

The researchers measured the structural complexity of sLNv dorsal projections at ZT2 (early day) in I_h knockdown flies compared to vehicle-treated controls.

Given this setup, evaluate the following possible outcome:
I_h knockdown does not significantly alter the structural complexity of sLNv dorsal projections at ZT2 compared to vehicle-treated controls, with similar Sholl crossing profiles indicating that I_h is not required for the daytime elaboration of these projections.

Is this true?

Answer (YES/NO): NO